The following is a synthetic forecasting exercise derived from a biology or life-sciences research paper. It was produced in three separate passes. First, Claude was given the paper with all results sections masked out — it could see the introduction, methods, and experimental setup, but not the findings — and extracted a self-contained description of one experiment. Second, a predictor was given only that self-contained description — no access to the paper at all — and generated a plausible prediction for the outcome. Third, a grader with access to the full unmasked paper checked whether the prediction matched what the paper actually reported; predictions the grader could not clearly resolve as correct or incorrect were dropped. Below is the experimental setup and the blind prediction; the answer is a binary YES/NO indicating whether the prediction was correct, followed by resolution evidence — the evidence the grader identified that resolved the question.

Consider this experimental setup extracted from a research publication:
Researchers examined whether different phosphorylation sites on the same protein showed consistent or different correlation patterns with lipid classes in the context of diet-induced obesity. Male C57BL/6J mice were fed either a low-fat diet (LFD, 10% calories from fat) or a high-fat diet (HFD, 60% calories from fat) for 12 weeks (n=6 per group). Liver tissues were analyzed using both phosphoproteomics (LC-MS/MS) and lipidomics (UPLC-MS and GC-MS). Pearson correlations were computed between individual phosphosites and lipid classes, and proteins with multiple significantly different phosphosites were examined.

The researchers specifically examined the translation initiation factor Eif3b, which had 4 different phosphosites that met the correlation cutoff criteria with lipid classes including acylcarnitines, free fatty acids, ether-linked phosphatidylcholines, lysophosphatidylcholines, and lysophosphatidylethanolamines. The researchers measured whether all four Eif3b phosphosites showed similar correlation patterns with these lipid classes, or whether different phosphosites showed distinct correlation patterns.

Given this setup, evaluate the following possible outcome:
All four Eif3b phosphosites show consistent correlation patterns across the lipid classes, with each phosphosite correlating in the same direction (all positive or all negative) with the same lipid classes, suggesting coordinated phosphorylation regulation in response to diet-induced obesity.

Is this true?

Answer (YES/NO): NO